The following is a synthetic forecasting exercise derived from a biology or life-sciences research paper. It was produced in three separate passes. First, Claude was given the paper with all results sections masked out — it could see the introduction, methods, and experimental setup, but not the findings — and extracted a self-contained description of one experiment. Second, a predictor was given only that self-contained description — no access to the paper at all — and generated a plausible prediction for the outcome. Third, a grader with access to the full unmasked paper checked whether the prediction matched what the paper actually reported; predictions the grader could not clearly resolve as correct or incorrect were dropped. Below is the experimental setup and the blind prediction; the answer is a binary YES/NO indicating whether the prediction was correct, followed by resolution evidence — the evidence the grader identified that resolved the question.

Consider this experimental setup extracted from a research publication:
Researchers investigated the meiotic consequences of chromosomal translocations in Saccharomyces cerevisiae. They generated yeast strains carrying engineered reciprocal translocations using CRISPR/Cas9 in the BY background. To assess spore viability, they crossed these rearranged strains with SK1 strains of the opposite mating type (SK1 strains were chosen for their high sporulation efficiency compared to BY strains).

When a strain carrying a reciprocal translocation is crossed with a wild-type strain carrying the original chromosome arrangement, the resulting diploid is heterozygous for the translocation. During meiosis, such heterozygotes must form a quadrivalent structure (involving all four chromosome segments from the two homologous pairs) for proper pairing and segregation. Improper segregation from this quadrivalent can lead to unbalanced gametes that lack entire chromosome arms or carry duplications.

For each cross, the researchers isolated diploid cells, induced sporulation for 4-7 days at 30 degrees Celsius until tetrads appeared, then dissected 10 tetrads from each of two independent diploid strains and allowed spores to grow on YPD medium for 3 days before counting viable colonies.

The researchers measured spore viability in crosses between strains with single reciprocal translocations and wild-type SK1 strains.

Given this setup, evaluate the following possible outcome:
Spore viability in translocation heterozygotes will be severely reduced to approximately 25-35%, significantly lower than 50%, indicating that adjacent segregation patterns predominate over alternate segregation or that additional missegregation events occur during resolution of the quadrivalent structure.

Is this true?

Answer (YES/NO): NO